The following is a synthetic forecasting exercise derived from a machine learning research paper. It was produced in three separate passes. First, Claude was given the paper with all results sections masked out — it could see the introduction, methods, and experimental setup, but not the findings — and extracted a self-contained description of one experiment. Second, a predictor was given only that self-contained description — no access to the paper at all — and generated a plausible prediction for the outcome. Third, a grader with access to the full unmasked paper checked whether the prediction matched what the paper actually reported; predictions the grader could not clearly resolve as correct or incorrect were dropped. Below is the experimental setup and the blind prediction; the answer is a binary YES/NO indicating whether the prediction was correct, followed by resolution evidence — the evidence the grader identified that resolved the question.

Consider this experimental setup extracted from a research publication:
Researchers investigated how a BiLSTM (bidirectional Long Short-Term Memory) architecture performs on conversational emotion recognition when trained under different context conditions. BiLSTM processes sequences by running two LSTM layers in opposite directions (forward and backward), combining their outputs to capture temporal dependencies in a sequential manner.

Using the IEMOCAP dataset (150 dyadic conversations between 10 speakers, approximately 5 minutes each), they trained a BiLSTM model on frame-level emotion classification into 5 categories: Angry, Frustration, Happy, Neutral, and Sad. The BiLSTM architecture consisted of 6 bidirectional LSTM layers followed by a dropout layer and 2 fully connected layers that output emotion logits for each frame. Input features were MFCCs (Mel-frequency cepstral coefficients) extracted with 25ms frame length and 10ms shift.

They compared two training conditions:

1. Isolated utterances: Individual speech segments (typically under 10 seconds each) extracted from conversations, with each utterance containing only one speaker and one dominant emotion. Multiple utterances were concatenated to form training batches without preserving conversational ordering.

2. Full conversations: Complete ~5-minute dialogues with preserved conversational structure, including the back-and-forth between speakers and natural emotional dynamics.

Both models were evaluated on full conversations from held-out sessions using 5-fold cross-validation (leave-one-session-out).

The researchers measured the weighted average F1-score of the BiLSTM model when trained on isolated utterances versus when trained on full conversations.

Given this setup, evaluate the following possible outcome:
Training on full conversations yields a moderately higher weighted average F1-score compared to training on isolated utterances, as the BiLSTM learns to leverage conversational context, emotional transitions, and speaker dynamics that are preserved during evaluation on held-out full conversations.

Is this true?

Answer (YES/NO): NO